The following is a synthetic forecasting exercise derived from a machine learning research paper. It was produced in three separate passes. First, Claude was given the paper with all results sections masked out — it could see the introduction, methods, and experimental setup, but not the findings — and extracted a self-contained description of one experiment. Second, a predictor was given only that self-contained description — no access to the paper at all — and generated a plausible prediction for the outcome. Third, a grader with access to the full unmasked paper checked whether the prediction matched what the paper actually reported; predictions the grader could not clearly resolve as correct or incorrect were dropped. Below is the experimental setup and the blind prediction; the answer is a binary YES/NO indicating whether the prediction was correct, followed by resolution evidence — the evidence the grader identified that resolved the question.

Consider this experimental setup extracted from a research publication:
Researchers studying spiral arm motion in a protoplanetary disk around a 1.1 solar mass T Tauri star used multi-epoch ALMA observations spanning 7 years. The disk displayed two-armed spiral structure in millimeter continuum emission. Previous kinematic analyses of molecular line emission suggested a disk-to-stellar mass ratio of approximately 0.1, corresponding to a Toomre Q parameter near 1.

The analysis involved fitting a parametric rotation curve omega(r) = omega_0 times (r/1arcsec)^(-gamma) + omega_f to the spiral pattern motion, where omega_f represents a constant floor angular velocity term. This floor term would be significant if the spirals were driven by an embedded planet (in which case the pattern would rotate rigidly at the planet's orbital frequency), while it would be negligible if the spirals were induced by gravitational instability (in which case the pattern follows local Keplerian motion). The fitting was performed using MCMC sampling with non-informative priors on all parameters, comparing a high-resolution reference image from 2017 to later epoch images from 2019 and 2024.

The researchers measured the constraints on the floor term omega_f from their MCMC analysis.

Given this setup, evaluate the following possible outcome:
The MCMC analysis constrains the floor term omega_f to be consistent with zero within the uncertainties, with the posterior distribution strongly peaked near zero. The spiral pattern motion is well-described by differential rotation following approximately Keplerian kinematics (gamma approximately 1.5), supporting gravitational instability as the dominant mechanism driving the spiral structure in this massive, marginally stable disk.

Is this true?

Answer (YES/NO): YES